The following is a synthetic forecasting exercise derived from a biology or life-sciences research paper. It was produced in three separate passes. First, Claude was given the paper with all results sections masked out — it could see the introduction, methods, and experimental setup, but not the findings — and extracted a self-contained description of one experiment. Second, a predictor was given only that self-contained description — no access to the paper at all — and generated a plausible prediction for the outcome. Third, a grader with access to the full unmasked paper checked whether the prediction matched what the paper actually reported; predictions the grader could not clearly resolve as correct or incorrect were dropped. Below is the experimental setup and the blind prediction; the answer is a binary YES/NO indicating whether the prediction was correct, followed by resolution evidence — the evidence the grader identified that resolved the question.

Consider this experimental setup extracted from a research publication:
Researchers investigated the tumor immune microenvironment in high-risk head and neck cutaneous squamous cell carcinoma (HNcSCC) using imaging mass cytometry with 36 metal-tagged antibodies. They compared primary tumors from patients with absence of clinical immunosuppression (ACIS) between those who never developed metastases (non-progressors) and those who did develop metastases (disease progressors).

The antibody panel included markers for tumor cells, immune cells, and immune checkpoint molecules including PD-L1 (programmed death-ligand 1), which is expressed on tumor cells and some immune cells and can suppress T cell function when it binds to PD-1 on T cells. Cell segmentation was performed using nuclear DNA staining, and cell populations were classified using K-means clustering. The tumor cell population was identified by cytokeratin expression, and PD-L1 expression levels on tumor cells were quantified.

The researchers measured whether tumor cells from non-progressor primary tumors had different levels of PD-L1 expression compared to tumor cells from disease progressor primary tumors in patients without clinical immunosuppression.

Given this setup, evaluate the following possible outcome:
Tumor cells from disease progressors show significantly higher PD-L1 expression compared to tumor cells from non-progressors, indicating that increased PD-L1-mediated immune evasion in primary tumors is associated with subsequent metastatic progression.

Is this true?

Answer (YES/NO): NO